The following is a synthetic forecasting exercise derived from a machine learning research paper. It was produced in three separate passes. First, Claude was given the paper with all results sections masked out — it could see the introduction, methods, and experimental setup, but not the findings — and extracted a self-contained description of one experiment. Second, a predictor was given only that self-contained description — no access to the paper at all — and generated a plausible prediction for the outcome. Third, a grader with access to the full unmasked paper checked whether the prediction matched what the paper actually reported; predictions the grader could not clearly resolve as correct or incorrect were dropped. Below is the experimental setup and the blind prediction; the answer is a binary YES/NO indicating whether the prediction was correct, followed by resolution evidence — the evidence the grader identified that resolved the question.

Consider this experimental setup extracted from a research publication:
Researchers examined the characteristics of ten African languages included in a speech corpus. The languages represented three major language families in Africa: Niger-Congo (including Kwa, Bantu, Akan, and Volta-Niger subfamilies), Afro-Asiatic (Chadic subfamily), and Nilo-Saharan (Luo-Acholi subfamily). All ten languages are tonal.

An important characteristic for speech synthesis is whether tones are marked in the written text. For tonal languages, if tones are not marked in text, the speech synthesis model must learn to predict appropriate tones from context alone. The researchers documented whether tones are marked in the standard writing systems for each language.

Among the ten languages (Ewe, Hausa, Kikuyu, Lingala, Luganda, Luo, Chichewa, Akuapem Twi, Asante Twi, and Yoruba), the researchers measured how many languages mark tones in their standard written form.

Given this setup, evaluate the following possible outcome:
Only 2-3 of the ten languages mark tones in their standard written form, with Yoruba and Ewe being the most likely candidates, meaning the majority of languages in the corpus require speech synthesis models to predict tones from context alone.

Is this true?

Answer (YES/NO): YES